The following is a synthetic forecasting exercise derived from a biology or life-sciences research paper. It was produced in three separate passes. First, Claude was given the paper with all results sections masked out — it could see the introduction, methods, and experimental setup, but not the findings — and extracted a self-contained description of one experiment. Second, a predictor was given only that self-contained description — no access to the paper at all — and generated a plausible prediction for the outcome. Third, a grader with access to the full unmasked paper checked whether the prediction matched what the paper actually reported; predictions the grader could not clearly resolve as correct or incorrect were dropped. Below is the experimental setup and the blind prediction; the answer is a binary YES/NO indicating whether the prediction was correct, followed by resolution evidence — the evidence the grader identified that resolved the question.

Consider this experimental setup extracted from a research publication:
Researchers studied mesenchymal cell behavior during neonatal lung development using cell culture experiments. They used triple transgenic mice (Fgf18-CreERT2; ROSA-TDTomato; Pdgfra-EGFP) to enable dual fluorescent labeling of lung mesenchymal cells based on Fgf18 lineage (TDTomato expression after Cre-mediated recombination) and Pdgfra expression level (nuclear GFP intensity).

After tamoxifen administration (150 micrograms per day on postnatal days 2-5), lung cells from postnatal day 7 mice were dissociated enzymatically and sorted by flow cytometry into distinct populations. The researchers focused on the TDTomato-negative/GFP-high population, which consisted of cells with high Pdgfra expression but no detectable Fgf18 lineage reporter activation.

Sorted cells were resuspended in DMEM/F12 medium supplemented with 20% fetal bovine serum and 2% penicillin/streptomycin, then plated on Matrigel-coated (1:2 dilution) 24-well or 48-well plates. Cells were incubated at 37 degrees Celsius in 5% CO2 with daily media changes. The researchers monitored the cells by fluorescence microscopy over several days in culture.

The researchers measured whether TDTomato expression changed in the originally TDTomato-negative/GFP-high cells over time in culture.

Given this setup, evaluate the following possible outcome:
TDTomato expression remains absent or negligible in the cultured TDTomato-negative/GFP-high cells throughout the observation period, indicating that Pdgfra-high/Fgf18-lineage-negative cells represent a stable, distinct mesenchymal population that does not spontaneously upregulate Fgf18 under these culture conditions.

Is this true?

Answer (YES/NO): NO